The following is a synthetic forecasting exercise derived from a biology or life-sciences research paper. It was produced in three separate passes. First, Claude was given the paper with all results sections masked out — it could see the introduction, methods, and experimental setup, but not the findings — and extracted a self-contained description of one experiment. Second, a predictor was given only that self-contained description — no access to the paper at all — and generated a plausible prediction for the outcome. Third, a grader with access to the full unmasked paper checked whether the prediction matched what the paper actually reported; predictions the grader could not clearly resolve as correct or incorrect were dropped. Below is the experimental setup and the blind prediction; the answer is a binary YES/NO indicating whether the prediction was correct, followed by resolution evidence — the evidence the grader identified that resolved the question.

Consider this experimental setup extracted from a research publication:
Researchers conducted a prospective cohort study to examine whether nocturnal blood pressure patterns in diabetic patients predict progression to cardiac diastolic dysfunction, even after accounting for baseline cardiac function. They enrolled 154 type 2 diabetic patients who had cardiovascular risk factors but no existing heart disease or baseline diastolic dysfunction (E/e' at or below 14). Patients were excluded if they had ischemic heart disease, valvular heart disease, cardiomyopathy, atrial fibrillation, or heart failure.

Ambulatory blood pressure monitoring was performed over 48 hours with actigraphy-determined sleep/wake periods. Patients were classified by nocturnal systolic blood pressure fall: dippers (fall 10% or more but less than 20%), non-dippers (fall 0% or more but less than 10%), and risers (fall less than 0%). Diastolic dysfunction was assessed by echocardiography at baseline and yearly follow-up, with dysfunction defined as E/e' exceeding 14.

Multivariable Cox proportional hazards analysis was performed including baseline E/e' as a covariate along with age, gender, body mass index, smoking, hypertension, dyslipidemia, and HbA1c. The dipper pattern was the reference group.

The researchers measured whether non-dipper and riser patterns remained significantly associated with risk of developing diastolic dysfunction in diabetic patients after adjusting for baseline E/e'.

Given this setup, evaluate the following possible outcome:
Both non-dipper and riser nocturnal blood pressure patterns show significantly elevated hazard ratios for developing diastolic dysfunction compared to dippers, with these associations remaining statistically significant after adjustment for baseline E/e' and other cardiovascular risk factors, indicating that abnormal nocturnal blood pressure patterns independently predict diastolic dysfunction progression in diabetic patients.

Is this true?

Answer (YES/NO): YES